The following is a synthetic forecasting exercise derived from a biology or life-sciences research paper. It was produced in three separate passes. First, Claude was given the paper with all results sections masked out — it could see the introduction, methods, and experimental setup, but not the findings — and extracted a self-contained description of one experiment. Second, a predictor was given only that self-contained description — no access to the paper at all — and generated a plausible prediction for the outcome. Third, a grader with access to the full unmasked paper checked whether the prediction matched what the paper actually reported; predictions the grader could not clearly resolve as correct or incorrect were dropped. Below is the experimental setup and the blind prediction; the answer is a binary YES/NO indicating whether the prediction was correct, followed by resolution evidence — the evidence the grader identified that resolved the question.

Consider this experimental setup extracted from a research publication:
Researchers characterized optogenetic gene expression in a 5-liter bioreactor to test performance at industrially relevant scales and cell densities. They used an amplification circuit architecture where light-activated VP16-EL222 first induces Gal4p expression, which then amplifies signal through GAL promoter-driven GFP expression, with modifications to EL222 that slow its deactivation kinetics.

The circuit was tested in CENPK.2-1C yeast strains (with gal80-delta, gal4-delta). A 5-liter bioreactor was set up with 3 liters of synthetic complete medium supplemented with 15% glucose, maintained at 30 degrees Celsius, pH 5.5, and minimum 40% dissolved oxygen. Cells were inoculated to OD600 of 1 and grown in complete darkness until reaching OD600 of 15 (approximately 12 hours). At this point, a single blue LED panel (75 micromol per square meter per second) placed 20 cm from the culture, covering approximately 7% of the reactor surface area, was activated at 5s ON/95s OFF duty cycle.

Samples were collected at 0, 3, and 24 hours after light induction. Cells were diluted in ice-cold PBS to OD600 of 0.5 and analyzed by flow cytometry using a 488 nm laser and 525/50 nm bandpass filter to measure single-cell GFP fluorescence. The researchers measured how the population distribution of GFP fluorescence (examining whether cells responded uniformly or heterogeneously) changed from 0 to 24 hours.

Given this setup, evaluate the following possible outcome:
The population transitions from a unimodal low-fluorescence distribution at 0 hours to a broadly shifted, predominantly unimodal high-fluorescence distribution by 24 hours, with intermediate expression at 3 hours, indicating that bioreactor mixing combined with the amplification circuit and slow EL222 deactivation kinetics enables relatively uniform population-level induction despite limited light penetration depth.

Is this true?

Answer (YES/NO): NO